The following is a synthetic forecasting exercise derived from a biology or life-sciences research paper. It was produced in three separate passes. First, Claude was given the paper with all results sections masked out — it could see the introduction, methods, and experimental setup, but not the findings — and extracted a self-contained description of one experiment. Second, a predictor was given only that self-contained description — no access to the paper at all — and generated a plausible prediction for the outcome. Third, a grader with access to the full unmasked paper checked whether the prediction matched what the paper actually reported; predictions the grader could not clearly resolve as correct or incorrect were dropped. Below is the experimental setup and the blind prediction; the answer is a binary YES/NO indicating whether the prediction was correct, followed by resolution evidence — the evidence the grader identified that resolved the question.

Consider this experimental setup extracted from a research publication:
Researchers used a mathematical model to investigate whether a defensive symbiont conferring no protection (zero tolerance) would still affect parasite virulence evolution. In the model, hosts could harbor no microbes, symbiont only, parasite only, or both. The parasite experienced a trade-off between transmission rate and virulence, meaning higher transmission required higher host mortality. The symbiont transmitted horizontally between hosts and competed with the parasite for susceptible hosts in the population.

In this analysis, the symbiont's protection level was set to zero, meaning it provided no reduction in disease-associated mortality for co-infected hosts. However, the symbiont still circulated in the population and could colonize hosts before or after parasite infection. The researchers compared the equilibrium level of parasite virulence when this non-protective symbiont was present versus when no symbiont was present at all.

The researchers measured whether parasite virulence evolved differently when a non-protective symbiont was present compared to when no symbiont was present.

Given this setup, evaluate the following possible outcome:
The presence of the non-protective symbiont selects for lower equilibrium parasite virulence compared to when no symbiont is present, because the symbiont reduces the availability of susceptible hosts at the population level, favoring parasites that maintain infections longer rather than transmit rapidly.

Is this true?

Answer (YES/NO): NO